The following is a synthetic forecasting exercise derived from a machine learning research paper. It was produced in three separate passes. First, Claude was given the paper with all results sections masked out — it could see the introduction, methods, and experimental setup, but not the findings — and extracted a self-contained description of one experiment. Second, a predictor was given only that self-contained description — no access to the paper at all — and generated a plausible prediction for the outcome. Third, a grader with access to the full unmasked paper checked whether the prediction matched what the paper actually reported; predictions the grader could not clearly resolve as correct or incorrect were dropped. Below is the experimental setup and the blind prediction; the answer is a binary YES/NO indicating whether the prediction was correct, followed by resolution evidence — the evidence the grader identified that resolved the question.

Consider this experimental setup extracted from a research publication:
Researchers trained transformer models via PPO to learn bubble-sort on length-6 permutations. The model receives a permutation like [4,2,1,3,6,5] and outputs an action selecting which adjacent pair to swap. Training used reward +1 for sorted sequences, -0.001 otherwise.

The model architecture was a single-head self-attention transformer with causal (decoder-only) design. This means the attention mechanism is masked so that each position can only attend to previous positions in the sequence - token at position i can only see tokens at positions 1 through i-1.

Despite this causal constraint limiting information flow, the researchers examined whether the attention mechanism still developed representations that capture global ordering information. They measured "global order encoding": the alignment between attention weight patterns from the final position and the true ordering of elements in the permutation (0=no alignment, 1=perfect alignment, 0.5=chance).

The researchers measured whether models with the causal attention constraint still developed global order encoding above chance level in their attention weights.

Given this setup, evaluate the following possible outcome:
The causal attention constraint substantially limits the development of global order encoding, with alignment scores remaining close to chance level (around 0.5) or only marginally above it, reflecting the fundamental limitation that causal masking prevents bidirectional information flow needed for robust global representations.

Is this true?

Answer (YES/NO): NO